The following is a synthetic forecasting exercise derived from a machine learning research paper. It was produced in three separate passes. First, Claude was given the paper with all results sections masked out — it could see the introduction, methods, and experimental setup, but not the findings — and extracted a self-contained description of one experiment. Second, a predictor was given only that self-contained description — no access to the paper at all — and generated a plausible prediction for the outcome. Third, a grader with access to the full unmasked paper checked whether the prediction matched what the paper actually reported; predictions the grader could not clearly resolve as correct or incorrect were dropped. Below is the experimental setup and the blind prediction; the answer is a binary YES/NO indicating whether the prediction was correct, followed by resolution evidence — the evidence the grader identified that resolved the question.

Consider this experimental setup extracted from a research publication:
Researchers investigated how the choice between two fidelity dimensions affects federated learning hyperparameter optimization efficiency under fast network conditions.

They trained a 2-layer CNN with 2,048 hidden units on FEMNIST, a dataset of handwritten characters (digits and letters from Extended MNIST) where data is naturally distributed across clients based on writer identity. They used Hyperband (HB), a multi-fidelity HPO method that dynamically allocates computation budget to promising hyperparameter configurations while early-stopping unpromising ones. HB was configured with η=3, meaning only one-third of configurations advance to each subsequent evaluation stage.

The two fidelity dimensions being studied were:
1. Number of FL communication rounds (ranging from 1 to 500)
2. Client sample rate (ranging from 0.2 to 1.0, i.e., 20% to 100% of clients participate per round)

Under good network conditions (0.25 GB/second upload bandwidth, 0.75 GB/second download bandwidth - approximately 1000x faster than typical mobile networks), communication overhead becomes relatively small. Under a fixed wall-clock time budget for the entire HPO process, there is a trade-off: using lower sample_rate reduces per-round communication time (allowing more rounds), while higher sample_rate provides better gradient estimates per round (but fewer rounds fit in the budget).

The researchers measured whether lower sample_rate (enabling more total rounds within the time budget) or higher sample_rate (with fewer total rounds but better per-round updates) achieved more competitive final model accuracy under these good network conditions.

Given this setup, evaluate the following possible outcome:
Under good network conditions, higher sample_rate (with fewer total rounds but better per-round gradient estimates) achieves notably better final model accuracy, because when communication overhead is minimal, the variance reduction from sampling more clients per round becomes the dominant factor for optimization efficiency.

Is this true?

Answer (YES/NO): YES